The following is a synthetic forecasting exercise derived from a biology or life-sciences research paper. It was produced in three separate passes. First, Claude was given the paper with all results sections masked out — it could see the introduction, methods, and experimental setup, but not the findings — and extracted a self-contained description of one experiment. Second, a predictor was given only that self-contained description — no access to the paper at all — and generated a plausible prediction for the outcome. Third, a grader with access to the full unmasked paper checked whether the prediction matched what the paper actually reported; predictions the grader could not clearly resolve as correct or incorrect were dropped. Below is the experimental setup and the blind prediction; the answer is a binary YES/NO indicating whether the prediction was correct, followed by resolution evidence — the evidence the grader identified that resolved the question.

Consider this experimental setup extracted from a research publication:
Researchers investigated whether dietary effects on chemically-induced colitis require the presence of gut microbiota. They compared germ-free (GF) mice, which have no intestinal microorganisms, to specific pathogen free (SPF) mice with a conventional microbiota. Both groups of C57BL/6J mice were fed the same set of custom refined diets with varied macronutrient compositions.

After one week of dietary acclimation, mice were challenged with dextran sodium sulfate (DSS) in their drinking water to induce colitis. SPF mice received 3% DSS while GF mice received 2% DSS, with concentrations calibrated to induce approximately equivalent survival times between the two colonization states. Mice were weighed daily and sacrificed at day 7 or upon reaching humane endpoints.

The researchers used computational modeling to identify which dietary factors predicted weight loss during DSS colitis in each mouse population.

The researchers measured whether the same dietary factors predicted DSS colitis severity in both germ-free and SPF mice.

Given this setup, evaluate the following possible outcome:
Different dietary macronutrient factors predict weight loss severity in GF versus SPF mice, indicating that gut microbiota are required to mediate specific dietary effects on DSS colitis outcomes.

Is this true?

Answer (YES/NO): YES